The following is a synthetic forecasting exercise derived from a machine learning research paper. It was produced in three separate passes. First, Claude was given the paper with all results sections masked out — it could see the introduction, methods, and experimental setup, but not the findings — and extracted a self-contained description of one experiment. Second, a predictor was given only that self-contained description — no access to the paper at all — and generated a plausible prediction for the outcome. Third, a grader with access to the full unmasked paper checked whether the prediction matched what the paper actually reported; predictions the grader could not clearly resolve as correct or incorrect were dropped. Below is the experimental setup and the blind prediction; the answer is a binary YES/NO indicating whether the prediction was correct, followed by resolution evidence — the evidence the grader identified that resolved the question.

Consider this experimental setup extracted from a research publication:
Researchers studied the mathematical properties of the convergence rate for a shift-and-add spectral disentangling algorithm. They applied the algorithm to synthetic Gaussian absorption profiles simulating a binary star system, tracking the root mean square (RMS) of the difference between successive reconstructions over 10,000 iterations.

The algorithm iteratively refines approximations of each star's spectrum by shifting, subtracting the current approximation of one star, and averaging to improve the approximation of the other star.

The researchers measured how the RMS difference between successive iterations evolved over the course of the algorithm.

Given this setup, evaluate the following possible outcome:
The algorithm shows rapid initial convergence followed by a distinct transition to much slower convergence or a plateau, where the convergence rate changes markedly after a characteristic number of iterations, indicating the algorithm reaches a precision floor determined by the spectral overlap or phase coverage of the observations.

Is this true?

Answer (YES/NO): NO